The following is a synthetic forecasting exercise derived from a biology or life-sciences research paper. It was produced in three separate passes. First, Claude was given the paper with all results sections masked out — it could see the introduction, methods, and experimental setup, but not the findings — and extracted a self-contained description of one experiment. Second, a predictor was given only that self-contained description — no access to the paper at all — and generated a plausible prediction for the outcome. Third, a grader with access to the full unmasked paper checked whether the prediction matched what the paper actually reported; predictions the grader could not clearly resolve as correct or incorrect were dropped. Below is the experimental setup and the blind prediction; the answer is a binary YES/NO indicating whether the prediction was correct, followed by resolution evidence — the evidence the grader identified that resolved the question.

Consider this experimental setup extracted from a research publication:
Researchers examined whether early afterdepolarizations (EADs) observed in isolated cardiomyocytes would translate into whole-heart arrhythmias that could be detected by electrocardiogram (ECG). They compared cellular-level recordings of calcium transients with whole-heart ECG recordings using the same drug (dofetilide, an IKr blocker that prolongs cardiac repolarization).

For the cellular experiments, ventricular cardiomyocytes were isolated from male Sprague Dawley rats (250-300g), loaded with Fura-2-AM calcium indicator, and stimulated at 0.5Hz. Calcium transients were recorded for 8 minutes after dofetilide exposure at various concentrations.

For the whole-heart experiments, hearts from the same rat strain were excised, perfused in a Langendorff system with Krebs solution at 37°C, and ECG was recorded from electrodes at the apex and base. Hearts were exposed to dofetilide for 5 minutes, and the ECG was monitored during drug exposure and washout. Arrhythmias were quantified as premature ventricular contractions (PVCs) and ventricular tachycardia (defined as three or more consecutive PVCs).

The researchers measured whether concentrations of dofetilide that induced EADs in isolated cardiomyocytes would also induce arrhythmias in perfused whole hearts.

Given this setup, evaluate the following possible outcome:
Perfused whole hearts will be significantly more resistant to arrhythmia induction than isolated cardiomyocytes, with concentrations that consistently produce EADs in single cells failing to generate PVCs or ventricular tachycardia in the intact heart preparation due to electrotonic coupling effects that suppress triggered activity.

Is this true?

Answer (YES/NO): NO